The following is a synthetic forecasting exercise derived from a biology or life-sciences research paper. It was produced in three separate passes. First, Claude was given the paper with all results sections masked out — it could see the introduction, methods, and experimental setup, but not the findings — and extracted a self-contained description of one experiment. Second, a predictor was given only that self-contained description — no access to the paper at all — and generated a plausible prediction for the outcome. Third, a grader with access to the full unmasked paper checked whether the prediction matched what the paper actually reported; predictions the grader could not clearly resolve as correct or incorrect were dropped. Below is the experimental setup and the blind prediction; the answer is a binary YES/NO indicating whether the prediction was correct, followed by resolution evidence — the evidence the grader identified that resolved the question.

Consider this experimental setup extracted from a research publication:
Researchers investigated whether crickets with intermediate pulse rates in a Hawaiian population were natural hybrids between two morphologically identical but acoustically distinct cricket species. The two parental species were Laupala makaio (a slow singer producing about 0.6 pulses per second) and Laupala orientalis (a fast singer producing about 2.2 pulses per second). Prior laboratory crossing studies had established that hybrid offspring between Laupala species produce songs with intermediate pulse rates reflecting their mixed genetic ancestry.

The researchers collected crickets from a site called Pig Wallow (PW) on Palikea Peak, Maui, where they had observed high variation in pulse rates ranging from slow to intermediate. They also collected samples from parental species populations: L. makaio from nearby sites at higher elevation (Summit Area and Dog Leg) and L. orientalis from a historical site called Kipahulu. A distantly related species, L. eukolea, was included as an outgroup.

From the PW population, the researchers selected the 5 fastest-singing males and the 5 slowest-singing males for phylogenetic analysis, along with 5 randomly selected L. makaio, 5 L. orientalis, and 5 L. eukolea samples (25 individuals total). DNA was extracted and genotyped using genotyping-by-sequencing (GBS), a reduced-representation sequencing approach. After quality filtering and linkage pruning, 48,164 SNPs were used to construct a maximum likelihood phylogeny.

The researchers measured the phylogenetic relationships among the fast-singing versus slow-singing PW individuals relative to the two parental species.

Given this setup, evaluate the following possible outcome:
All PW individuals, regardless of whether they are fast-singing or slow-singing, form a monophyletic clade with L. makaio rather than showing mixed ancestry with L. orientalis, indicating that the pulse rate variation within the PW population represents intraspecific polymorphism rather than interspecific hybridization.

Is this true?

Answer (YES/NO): NO